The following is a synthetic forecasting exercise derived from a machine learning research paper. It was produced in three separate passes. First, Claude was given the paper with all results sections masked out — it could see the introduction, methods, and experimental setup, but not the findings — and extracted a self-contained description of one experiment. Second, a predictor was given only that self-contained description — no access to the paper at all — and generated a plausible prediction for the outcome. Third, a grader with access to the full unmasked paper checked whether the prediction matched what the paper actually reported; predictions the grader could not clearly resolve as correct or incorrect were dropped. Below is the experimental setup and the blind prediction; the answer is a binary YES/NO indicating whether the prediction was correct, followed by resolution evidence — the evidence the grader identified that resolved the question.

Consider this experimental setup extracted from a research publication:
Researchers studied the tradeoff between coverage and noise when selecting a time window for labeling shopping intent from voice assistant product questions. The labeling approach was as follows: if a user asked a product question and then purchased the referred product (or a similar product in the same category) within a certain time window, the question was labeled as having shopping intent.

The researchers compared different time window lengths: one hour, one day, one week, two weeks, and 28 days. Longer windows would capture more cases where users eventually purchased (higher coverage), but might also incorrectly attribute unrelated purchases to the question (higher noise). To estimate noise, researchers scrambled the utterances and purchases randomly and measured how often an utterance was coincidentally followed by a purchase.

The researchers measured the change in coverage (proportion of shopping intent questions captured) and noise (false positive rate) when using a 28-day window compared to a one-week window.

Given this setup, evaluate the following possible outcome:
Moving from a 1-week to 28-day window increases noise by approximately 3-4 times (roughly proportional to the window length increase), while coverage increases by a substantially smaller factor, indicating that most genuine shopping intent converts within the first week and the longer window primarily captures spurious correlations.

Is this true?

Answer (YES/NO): NO